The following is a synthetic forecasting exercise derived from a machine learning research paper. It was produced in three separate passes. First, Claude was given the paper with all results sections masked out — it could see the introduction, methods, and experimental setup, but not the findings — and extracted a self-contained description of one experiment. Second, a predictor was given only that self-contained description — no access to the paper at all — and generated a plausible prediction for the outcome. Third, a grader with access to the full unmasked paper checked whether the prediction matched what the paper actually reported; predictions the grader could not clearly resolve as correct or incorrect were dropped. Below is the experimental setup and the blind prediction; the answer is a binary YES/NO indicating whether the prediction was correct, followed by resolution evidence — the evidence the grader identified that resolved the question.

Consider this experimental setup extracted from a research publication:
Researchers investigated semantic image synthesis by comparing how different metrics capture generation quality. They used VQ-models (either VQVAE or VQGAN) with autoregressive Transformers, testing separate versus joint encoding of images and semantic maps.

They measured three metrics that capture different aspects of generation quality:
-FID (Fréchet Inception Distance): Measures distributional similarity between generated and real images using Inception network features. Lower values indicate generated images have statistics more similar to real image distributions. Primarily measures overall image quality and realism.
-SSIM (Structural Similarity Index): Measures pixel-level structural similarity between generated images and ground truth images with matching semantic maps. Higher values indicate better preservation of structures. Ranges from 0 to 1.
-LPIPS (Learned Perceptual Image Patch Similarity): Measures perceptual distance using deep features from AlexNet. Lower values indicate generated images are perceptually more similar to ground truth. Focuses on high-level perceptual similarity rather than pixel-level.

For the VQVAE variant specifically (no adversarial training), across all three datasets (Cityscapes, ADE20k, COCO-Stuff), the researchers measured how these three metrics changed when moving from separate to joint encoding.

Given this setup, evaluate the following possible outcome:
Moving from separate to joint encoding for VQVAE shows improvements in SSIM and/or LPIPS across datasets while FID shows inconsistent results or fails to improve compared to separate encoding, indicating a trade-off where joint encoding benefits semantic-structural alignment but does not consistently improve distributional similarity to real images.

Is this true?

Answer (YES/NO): YES